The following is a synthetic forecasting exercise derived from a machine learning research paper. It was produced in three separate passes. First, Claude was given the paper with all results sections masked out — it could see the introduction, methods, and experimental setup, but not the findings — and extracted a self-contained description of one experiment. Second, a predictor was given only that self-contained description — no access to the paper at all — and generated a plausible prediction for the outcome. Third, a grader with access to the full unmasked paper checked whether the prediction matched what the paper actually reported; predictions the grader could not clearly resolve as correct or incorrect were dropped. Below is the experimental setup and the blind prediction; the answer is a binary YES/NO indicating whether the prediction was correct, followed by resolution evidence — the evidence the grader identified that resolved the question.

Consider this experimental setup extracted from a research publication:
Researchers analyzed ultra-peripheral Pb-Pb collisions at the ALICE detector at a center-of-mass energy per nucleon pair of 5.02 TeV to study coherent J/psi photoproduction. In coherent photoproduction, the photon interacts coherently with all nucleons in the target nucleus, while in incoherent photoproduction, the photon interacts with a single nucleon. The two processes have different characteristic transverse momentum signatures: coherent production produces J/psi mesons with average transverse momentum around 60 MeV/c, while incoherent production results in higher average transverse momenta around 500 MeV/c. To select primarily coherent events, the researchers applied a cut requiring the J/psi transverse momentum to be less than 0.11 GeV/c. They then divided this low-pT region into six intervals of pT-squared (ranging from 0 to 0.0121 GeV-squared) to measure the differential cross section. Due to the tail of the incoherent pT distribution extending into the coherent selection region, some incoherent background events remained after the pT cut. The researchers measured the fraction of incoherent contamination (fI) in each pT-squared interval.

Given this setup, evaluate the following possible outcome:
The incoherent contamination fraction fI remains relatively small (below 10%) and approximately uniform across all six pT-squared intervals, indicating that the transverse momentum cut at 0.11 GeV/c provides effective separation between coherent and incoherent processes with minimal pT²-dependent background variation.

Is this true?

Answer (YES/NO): NO